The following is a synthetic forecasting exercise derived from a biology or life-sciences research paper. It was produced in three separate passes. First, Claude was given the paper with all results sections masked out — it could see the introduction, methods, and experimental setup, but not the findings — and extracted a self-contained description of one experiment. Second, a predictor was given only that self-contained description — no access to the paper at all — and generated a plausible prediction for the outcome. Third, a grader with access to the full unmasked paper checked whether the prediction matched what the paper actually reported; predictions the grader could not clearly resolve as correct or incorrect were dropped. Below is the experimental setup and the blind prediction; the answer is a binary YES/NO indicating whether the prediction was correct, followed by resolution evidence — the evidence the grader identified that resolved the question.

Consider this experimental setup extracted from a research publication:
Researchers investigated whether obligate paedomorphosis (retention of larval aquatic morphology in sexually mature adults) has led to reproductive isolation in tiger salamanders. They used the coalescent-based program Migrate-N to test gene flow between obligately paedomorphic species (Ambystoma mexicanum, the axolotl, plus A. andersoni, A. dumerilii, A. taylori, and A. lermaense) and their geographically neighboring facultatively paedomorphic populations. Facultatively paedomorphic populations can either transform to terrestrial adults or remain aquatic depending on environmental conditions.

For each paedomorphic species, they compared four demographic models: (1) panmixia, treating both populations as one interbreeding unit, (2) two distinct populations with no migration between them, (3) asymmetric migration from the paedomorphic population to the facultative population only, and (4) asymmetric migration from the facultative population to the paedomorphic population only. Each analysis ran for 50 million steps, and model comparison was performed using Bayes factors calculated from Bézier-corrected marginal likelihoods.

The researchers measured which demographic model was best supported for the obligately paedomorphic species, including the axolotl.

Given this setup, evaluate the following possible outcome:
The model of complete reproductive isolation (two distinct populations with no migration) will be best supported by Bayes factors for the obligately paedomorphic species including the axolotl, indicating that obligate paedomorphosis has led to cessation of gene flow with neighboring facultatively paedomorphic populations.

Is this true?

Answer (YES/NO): NO